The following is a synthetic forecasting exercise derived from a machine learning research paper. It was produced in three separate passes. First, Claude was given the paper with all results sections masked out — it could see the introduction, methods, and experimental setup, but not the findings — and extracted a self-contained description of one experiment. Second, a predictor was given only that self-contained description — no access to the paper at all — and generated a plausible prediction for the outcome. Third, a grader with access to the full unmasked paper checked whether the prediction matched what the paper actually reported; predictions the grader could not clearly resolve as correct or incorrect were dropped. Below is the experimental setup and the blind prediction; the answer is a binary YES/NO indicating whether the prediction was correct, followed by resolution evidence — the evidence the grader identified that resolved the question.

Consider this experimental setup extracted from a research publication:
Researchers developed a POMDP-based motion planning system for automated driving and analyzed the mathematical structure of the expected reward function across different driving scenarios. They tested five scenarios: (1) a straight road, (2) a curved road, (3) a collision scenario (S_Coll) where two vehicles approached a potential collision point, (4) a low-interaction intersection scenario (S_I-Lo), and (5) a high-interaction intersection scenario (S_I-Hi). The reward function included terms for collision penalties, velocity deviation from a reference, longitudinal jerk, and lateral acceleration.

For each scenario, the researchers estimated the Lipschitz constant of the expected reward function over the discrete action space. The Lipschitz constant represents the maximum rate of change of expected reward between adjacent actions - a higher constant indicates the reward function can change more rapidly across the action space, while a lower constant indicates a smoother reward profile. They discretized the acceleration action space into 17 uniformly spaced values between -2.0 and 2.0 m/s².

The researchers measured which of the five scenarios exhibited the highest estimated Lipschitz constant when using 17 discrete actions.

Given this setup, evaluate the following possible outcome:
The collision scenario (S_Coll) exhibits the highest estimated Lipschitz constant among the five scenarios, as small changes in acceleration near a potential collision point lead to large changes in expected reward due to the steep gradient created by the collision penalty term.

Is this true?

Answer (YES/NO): YES